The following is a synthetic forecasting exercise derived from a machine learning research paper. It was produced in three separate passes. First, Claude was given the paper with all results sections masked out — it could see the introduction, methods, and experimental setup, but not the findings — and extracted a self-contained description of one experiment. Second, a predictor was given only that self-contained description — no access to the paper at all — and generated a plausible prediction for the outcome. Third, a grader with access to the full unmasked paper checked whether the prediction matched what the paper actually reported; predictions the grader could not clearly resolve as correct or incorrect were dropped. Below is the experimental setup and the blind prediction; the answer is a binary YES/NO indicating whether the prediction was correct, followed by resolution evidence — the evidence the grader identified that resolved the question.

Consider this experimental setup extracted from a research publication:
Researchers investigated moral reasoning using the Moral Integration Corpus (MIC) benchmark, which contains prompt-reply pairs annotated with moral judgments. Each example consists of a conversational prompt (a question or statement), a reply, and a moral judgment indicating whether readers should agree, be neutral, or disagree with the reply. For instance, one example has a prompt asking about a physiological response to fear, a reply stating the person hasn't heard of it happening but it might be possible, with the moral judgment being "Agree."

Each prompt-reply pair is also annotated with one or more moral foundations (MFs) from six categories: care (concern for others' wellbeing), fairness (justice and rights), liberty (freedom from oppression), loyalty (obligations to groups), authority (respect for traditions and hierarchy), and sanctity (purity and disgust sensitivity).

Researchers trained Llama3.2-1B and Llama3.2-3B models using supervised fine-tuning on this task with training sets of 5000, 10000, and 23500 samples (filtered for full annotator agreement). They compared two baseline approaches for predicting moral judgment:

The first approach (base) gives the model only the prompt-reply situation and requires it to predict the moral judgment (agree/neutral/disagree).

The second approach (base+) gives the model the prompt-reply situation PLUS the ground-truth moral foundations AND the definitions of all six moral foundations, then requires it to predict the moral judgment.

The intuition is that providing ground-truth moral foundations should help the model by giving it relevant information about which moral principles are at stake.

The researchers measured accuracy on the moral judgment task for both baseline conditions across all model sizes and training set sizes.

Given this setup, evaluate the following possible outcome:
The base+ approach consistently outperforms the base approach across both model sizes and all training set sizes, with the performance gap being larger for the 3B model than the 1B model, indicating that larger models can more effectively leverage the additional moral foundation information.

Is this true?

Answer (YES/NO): NO